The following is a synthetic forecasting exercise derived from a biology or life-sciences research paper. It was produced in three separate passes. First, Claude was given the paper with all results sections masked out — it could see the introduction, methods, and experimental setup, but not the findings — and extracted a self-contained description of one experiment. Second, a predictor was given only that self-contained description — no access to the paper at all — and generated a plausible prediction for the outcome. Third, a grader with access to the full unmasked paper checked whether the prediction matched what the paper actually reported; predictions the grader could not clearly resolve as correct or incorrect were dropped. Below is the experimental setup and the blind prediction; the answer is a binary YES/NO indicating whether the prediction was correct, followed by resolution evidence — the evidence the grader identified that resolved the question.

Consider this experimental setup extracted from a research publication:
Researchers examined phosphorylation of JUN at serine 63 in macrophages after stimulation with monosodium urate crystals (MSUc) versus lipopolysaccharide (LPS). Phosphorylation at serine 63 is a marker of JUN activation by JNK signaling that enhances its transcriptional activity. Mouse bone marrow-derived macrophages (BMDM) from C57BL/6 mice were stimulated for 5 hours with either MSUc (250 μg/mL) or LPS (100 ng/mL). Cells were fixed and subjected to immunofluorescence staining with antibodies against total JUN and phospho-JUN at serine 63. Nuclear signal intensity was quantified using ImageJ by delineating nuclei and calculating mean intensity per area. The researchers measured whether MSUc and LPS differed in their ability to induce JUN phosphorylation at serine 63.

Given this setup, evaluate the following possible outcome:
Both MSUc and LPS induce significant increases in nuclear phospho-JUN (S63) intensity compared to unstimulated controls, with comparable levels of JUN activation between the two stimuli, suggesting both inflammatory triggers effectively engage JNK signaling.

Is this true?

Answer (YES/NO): NO